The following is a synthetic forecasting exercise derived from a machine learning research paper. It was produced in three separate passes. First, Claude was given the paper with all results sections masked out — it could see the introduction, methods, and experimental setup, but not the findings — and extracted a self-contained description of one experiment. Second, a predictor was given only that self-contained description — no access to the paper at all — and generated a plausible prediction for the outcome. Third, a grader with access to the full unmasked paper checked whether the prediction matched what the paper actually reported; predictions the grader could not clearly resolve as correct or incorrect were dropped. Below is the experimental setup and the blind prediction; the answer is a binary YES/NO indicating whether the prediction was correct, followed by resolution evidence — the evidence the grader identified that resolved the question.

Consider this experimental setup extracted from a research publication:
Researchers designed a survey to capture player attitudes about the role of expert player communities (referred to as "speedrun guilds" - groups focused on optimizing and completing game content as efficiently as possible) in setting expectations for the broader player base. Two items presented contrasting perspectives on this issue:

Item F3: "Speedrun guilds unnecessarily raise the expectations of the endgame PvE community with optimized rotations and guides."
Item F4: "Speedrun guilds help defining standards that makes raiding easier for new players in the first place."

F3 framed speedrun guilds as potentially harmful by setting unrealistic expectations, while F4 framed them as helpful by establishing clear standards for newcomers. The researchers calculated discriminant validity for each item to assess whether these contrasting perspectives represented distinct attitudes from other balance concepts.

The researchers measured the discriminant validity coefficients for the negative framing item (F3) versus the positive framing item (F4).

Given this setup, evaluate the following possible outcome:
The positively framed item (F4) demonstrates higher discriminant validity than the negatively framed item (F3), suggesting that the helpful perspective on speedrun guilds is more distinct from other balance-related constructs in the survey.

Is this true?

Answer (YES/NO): NO